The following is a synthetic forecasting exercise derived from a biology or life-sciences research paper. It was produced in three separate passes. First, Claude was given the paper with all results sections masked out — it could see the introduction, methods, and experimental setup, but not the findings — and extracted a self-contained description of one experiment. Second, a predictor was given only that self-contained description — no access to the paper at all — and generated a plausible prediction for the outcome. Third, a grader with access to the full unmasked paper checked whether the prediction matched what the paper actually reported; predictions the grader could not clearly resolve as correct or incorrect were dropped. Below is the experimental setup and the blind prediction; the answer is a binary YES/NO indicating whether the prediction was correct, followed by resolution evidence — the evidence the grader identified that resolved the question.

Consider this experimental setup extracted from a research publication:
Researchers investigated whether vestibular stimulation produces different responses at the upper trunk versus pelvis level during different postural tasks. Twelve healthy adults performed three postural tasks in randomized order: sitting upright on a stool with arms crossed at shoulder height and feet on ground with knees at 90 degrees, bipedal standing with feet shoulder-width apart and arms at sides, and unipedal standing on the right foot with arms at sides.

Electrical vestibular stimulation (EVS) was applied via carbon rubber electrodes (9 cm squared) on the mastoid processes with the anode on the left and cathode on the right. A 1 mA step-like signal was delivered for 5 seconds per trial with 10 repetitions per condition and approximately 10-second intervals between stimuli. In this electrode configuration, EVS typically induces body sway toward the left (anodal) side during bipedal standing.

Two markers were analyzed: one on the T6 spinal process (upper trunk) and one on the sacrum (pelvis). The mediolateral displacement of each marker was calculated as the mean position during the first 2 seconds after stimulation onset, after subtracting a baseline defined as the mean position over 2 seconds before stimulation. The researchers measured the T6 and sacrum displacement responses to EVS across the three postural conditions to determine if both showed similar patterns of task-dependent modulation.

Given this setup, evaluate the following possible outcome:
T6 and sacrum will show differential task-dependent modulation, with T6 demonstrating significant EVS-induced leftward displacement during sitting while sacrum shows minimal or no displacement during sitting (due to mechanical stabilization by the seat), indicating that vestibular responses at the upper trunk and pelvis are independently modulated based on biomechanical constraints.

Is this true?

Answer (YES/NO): NO